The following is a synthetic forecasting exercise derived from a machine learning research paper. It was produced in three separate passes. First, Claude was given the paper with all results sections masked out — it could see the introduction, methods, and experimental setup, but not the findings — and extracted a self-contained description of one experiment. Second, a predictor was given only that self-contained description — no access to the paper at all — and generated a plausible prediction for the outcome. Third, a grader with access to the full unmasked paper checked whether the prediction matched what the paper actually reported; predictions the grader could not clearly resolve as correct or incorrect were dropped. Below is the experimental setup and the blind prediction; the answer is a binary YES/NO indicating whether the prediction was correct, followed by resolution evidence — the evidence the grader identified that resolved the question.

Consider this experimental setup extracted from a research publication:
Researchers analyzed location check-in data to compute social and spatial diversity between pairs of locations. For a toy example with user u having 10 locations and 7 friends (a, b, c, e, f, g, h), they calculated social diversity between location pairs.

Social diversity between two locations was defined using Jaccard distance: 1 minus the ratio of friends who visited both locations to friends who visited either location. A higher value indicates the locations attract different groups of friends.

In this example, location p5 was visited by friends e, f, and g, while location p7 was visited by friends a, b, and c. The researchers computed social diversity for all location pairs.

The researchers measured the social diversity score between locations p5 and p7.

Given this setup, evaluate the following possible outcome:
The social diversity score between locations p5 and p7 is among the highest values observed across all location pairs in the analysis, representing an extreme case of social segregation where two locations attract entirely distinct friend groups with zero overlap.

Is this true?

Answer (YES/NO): YES